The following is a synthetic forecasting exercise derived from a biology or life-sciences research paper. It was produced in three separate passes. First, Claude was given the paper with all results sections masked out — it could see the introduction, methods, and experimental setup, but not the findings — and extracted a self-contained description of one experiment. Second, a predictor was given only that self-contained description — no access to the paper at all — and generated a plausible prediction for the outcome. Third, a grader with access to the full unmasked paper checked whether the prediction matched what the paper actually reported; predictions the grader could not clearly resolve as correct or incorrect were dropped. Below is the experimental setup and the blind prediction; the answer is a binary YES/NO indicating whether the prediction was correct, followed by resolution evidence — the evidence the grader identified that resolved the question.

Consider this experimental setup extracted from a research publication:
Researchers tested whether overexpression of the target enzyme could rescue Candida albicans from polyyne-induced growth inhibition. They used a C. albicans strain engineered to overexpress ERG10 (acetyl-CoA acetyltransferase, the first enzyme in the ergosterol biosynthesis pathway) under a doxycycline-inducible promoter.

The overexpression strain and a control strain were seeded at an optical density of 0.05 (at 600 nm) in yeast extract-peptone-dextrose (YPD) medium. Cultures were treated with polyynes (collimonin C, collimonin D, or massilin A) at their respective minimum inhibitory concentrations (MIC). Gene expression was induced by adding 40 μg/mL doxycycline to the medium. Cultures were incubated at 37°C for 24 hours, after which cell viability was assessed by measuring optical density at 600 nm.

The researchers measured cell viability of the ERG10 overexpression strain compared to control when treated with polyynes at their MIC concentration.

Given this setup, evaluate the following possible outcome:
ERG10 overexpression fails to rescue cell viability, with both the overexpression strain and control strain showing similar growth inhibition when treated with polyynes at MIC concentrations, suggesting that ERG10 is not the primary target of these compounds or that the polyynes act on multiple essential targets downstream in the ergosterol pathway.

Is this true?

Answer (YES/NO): NO